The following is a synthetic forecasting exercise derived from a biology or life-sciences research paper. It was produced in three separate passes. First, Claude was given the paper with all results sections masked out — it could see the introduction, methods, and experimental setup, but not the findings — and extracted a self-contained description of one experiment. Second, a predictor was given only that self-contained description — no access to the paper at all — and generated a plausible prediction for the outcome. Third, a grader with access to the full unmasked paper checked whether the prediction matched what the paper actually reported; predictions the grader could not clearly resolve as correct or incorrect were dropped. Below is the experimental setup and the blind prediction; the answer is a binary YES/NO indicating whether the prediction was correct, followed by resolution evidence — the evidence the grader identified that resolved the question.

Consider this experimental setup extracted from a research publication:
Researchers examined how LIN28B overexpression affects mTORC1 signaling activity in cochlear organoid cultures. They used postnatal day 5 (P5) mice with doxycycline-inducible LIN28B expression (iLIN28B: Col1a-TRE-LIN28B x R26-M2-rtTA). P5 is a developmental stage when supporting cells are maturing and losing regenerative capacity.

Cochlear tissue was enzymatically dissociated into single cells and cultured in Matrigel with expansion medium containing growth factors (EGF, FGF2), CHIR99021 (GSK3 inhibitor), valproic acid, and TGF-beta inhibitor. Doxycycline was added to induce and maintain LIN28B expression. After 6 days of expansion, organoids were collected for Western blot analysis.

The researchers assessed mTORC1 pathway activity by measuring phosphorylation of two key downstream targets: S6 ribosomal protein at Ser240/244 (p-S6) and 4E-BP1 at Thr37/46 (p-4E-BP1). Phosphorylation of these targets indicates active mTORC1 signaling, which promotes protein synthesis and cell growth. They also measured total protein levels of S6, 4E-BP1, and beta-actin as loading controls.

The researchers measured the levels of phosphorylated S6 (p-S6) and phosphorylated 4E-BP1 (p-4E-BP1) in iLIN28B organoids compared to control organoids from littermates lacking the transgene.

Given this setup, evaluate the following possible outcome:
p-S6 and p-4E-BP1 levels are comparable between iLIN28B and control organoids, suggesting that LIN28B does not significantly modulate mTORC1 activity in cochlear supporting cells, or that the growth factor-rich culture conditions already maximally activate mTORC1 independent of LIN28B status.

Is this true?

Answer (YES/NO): NO